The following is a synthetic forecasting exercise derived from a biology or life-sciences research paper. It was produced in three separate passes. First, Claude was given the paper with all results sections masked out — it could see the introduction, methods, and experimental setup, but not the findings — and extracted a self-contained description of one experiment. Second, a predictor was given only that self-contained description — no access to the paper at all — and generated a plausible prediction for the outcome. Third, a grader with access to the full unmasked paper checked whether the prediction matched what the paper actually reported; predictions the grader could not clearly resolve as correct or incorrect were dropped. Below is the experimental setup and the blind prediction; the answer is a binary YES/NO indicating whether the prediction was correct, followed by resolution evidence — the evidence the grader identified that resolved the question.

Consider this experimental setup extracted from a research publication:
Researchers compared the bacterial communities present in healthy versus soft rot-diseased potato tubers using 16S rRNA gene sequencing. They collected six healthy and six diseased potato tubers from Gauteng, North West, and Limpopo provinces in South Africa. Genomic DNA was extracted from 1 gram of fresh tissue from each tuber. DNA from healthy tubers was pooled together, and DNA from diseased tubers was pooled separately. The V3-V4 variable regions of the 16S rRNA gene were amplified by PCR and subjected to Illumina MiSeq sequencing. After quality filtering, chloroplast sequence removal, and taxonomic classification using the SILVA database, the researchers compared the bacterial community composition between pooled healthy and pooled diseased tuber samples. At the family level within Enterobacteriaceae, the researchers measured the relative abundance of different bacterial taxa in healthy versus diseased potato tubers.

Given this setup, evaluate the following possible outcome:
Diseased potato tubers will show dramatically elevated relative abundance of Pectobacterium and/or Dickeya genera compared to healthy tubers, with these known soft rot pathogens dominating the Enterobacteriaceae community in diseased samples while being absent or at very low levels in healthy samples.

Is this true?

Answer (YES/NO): NO